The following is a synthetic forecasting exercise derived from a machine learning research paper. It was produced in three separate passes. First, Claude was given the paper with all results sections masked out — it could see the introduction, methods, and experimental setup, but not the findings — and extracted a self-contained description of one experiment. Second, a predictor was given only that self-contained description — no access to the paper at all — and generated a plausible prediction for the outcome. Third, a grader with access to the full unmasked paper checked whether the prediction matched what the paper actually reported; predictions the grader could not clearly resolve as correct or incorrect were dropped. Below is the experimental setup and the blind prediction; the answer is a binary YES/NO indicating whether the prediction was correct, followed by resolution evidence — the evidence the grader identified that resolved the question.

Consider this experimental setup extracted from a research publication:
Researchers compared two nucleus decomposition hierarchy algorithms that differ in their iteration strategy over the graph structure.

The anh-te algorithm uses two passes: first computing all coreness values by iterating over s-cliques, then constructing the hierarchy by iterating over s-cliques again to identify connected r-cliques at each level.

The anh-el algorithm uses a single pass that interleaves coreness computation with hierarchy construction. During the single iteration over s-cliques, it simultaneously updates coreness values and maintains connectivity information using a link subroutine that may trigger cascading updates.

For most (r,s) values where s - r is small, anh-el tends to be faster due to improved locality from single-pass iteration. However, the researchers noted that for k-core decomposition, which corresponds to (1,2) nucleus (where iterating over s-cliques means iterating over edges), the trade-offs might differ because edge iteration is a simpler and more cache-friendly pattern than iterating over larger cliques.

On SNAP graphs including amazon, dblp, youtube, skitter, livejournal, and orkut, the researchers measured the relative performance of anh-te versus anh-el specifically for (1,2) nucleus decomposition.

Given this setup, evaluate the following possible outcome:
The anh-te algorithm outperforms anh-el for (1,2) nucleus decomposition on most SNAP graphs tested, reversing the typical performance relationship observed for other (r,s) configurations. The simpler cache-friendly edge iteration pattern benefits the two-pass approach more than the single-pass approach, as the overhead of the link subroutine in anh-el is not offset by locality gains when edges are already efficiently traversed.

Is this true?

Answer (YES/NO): YES